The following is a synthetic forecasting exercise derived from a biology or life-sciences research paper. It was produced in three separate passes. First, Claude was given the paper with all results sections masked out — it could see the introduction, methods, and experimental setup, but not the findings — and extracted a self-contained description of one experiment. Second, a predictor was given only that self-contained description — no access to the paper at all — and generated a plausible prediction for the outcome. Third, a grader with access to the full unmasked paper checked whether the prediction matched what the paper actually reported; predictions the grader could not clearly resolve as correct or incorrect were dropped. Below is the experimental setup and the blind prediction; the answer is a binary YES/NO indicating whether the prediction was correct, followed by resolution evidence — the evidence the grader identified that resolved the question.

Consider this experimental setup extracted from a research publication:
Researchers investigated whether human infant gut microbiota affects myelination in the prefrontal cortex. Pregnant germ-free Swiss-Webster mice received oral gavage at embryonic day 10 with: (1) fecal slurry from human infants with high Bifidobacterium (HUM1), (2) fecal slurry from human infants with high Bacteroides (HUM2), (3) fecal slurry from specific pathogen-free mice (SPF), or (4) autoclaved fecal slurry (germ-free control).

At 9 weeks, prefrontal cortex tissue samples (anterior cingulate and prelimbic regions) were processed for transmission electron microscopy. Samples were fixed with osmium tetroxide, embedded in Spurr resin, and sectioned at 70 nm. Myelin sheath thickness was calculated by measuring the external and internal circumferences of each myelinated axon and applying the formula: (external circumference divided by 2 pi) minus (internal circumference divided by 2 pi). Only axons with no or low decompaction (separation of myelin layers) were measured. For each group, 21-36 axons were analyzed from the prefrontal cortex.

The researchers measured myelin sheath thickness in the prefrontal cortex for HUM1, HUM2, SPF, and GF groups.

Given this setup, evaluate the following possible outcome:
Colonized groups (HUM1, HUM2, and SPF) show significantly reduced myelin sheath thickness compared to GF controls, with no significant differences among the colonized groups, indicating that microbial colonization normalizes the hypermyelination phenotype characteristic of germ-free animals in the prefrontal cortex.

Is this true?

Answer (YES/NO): NO